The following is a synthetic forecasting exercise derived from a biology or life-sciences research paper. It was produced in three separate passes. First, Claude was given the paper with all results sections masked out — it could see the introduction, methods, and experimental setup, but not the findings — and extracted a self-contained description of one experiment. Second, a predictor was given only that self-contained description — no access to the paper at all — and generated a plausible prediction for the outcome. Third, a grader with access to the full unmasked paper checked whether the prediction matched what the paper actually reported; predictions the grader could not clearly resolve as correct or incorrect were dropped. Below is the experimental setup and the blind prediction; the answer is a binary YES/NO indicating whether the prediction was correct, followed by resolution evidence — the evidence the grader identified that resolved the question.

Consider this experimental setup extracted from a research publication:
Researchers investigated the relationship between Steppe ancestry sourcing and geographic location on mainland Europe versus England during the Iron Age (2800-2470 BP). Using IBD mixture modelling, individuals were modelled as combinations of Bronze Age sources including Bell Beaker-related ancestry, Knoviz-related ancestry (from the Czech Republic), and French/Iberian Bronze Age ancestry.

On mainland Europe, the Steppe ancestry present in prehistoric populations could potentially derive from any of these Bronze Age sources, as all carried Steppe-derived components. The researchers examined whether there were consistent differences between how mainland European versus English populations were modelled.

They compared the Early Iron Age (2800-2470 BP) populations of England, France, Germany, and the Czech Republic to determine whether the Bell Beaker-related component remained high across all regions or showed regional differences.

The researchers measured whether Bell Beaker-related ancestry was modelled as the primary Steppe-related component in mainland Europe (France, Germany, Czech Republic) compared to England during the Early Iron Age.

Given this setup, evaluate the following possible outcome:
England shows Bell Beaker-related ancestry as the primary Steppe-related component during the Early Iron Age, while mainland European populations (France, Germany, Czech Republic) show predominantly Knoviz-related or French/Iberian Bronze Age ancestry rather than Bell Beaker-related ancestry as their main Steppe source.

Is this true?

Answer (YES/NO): YES